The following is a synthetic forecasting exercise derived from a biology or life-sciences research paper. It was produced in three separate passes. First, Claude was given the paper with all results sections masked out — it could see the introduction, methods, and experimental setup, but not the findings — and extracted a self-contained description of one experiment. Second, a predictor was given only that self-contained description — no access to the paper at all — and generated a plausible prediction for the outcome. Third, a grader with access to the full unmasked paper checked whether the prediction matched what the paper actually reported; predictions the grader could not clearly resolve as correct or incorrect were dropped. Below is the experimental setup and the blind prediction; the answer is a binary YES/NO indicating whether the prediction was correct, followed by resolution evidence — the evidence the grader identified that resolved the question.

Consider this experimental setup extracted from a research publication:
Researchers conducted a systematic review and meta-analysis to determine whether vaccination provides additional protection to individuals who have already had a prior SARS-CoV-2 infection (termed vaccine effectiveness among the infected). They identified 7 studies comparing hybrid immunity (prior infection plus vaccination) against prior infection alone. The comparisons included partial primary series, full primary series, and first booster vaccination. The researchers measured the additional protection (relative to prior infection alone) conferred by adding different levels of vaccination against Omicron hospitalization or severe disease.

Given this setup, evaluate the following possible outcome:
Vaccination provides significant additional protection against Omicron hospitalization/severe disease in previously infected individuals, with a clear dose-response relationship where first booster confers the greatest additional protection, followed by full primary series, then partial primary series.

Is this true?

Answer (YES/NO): YES